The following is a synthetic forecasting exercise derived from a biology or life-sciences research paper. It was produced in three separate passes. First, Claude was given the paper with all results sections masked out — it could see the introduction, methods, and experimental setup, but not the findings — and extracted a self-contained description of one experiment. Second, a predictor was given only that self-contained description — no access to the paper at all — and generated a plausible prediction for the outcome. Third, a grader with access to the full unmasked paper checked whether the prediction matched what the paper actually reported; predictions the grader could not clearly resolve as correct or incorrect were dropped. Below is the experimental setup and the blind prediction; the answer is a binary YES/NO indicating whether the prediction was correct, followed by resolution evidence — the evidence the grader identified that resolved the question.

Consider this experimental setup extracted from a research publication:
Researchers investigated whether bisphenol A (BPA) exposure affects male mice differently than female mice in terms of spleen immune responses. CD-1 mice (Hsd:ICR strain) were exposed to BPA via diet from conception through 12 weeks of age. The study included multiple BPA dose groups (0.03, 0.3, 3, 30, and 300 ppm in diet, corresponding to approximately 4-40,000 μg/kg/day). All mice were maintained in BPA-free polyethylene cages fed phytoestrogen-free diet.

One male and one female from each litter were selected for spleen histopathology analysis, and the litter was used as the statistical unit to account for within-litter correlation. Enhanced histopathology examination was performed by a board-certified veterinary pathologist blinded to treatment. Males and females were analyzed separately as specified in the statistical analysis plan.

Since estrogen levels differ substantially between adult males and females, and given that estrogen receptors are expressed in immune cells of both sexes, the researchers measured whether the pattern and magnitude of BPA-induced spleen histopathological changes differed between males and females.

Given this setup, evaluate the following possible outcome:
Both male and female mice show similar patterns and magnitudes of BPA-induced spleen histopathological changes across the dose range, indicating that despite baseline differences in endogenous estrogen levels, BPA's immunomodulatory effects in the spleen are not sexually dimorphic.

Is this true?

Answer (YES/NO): NO